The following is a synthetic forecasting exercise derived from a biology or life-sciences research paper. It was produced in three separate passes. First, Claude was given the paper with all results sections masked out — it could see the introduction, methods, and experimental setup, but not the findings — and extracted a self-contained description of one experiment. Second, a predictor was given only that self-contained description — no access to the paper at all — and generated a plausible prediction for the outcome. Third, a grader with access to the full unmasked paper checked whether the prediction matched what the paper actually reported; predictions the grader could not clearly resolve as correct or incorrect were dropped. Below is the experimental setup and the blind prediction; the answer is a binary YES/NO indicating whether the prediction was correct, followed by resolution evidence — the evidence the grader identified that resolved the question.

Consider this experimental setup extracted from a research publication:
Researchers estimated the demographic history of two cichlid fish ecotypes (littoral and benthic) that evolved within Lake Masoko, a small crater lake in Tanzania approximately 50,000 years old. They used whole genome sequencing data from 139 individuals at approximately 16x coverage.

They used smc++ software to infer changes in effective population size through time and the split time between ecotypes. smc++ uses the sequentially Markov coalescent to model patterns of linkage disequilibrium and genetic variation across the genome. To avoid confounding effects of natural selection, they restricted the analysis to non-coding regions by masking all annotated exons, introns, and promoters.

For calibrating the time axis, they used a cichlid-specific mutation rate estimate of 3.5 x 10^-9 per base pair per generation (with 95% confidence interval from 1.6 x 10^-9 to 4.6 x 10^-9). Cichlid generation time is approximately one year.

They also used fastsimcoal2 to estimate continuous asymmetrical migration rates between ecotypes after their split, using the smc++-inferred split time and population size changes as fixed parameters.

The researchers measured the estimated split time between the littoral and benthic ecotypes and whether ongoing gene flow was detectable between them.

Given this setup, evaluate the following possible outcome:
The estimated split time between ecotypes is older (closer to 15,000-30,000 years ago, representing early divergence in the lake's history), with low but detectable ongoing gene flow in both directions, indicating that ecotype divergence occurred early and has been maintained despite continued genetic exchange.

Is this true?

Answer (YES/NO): NO